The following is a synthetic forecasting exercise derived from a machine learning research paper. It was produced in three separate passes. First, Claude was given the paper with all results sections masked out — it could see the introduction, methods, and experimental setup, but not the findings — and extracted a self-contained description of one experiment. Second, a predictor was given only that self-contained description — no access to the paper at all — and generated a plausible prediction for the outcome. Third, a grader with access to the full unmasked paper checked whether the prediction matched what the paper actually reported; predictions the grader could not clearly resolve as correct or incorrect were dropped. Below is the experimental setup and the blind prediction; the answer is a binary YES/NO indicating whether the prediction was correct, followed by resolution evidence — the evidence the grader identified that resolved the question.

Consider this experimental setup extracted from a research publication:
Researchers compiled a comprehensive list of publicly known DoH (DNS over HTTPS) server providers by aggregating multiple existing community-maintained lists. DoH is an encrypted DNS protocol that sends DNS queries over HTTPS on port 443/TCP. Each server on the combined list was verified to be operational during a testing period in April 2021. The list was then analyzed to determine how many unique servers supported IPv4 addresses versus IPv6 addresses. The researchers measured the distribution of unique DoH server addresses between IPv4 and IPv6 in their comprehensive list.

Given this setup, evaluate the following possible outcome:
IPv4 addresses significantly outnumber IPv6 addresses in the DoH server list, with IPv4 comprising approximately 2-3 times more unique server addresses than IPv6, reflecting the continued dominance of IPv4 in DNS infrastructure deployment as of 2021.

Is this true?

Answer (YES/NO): NO